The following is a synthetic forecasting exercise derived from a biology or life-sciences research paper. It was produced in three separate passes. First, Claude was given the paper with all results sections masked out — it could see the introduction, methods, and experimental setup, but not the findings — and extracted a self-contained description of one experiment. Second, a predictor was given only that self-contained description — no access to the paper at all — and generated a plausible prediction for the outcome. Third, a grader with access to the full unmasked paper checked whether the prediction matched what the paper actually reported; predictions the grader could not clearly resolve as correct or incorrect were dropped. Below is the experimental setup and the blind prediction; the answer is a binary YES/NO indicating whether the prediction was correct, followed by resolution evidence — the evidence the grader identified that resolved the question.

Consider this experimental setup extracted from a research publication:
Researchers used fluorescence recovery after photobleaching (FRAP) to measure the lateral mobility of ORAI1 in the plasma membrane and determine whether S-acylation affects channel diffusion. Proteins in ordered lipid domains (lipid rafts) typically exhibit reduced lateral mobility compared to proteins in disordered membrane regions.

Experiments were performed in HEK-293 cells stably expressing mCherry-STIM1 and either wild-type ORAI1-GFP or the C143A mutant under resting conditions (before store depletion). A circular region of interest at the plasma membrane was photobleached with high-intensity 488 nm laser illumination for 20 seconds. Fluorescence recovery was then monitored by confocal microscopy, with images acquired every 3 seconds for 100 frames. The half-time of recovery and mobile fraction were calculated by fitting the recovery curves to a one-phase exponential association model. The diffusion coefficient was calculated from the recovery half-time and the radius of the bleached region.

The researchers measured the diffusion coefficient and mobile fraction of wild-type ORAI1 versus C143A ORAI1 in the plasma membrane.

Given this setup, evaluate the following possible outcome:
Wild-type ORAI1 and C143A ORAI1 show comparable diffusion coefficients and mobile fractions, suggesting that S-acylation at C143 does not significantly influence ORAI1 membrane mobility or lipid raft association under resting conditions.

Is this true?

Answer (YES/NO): NO